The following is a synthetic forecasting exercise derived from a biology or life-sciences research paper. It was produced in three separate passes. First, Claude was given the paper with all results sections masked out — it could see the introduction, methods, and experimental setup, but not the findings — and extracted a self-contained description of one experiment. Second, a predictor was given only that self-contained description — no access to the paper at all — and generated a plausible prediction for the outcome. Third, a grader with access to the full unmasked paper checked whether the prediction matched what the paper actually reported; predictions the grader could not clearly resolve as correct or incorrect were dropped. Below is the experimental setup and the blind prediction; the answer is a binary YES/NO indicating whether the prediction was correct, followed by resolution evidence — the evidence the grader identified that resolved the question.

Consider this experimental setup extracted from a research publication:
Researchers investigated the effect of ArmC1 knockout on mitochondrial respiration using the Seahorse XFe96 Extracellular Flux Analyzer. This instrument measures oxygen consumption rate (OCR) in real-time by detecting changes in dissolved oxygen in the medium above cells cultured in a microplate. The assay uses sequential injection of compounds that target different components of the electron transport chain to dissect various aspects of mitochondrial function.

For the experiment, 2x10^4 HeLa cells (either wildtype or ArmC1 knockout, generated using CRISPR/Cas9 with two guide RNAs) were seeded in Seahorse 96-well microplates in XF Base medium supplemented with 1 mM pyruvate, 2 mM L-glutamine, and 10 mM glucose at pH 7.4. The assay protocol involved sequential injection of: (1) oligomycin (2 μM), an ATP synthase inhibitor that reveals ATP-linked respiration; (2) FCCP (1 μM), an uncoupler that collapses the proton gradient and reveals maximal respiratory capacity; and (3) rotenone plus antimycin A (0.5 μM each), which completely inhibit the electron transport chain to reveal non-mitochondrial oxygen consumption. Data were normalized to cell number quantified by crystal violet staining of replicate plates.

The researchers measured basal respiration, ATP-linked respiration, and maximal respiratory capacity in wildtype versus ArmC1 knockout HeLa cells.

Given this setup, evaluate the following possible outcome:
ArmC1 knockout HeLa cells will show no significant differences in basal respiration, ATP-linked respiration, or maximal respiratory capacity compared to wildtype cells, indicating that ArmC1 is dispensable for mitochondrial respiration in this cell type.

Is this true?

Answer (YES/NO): YES